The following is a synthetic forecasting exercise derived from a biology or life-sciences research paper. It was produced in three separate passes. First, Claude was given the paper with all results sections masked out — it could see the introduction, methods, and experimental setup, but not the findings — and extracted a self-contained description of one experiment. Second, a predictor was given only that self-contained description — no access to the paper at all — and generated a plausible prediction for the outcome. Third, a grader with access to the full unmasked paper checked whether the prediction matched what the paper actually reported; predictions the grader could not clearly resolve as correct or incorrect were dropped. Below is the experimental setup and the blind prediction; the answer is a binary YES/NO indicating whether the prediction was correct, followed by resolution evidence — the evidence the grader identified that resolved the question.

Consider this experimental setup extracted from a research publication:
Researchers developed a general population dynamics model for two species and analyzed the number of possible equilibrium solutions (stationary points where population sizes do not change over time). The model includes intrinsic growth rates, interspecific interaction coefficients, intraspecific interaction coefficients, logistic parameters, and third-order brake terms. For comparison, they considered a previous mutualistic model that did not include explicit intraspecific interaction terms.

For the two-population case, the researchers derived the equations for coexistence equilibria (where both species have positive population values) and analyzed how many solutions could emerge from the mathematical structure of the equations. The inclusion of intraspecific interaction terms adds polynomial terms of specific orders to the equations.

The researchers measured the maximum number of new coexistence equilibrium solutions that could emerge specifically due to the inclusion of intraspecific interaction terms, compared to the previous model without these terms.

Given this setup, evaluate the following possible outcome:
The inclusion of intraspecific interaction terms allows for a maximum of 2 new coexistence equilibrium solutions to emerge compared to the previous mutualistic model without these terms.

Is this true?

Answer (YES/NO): YES